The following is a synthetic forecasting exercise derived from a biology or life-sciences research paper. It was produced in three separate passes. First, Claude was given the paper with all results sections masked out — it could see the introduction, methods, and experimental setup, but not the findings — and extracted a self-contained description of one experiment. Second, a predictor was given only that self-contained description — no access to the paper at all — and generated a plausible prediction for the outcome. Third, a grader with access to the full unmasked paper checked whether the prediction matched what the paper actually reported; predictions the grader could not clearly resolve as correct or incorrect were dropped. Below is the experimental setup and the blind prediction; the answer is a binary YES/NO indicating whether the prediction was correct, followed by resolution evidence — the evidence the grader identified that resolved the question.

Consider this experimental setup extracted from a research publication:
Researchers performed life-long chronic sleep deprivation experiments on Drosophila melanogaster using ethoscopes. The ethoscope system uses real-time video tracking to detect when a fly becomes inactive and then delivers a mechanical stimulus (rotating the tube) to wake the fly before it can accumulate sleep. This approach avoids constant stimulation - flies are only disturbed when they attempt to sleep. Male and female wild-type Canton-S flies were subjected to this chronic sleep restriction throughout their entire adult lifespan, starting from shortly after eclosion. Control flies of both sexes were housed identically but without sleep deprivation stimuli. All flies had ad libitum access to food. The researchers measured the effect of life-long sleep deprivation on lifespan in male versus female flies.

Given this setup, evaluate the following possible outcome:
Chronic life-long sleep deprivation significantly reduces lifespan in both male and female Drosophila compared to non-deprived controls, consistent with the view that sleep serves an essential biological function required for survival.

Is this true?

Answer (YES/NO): NO